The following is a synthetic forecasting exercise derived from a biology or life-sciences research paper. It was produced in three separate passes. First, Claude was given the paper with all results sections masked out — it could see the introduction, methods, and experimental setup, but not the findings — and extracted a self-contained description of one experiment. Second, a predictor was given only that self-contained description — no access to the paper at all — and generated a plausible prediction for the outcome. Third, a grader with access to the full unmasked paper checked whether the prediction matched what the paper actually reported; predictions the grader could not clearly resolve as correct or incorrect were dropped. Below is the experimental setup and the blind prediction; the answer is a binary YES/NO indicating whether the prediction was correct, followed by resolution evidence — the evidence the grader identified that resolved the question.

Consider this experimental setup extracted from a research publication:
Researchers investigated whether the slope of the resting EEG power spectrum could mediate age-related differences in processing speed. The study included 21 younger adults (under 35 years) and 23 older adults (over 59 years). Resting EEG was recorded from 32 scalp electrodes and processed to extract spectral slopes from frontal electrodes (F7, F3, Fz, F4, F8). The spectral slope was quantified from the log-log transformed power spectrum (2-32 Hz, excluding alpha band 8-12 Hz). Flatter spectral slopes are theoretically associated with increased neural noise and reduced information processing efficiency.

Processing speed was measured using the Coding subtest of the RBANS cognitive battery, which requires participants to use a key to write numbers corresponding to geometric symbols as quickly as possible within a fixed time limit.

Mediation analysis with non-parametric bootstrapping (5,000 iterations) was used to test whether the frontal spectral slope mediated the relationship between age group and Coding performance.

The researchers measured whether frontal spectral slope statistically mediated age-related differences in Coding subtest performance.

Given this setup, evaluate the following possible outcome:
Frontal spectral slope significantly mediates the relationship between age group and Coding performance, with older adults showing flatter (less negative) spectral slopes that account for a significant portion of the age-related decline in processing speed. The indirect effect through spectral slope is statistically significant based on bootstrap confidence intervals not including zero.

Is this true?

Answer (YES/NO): YES